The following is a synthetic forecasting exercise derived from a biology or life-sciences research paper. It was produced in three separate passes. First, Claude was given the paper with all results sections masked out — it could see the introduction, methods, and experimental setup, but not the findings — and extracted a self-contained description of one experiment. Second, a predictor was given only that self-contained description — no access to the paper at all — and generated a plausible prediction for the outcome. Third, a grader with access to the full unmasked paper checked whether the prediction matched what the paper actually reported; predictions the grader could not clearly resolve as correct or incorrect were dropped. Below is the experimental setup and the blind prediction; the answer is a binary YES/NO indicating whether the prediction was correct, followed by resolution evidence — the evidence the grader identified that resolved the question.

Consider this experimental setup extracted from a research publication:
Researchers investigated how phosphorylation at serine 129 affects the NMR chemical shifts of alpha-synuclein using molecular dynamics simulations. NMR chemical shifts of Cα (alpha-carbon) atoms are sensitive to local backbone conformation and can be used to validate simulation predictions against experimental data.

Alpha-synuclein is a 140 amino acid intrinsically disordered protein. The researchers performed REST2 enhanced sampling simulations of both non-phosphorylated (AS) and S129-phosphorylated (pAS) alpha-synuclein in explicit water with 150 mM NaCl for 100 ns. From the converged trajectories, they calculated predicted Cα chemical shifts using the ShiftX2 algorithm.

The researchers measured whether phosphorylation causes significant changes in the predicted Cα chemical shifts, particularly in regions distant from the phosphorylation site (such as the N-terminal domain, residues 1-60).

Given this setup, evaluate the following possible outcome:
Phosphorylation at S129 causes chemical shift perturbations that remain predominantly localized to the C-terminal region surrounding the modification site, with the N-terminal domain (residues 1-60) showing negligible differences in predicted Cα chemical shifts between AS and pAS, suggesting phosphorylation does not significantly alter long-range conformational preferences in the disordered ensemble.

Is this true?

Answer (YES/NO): YES